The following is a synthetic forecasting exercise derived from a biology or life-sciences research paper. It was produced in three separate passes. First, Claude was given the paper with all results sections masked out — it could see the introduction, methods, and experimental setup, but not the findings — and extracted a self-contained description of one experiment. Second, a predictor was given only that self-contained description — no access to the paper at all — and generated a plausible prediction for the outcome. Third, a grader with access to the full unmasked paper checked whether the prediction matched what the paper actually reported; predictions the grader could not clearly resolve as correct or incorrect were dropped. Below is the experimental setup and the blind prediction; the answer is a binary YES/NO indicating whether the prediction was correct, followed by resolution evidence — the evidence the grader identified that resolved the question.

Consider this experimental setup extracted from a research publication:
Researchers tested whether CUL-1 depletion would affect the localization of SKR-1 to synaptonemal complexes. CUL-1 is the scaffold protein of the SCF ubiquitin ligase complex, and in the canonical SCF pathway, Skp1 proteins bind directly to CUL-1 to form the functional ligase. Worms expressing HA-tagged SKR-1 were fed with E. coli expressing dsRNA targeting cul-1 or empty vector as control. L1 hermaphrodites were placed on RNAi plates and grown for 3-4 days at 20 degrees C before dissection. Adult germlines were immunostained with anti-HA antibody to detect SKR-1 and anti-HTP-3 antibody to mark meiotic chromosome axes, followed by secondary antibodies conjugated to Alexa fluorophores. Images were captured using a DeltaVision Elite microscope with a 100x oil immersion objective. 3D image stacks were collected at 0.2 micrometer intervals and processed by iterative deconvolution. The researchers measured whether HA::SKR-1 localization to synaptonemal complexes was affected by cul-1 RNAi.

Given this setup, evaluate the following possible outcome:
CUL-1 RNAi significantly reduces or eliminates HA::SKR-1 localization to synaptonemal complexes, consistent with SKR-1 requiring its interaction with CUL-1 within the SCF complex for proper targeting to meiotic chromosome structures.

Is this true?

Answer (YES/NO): NO